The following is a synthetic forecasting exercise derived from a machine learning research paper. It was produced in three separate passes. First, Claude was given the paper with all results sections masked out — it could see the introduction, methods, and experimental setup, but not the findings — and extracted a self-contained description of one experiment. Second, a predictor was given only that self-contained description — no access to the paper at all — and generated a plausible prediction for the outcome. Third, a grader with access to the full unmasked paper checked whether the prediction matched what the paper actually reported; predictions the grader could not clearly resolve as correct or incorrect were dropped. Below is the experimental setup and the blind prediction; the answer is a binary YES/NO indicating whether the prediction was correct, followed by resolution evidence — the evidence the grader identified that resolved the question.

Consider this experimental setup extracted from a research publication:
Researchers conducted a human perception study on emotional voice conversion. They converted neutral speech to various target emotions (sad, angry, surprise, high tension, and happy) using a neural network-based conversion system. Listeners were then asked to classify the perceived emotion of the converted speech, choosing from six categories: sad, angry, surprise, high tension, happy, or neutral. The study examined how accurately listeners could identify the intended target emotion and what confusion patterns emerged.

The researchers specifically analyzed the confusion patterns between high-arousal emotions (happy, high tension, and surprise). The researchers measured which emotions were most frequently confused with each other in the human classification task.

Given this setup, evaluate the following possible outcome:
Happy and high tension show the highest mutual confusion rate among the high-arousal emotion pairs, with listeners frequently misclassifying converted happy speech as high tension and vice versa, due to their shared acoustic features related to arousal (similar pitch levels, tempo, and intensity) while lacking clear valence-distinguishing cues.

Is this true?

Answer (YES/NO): YES